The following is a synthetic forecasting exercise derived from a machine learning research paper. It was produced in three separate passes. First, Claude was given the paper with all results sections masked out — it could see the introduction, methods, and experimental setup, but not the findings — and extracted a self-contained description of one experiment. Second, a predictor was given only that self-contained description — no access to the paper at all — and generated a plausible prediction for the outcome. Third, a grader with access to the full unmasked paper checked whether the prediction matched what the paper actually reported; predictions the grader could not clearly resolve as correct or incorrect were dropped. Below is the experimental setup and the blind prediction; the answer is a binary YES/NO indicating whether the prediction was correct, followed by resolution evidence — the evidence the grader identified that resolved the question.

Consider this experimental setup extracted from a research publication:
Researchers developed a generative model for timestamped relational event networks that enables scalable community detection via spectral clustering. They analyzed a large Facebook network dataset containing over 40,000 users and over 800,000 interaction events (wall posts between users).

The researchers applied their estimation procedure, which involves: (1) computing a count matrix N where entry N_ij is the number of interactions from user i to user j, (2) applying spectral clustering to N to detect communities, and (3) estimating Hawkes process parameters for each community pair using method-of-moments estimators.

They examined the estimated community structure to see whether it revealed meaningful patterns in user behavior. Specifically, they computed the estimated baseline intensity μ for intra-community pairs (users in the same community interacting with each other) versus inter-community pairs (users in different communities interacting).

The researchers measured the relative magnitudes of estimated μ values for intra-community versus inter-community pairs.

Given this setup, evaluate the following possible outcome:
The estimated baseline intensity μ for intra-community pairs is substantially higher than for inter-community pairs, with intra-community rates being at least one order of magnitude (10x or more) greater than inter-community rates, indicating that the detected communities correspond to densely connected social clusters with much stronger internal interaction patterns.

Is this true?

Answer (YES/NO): NO